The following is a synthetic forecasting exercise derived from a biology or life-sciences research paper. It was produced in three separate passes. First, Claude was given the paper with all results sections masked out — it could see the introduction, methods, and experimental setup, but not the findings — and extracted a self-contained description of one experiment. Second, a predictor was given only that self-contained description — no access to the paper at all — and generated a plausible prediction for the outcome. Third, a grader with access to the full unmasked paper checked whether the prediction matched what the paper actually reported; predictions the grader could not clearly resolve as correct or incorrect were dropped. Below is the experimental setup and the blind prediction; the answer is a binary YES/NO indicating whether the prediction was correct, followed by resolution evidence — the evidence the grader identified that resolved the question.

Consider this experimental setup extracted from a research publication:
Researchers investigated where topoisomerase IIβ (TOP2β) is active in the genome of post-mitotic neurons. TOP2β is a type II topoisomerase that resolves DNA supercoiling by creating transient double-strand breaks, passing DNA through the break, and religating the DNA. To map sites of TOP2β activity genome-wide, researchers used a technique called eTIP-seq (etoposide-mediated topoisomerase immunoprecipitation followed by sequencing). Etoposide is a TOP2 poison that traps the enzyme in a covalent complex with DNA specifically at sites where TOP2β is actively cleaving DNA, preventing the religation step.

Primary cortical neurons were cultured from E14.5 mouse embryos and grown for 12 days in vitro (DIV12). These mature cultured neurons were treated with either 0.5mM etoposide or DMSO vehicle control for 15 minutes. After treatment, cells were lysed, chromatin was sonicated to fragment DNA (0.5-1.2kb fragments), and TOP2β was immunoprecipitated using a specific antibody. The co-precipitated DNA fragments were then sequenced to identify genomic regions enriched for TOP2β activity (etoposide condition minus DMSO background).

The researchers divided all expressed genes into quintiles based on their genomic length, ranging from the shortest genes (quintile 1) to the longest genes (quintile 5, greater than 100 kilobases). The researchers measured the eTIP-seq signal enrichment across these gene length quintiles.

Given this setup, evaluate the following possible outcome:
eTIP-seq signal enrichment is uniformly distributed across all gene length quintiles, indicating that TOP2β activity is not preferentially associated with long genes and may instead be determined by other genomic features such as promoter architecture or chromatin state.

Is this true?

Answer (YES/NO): NO